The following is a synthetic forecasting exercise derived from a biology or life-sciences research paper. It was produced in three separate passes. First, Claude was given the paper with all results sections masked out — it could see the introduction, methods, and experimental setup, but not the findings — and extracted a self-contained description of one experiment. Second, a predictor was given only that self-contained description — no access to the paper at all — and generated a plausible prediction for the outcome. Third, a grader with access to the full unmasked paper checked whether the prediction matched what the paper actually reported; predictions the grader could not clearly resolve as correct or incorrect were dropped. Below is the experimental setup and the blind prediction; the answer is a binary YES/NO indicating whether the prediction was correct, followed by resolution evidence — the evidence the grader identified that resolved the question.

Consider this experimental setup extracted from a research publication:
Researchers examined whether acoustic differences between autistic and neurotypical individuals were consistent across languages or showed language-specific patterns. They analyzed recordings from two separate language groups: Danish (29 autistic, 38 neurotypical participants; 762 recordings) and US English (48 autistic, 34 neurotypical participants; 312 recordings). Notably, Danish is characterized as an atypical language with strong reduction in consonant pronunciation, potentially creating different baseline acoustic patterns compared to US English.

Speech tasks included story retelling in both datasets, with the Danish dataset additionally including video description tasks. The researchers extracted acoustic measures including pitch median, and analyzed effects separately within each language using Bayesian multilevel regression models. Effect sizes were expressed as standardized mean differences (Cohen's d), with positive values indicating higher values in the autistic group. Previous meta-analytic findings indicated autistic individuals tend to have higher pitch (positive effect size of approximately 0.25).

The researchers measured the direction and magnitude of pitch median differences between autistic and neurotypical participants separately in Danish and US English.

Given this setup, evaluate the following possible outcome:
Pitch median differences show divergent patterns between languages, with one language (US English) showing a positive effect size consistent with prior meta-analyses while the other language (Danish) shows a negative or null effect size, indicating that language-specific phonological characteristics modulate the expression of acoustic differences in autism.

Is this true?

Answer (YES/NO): NO